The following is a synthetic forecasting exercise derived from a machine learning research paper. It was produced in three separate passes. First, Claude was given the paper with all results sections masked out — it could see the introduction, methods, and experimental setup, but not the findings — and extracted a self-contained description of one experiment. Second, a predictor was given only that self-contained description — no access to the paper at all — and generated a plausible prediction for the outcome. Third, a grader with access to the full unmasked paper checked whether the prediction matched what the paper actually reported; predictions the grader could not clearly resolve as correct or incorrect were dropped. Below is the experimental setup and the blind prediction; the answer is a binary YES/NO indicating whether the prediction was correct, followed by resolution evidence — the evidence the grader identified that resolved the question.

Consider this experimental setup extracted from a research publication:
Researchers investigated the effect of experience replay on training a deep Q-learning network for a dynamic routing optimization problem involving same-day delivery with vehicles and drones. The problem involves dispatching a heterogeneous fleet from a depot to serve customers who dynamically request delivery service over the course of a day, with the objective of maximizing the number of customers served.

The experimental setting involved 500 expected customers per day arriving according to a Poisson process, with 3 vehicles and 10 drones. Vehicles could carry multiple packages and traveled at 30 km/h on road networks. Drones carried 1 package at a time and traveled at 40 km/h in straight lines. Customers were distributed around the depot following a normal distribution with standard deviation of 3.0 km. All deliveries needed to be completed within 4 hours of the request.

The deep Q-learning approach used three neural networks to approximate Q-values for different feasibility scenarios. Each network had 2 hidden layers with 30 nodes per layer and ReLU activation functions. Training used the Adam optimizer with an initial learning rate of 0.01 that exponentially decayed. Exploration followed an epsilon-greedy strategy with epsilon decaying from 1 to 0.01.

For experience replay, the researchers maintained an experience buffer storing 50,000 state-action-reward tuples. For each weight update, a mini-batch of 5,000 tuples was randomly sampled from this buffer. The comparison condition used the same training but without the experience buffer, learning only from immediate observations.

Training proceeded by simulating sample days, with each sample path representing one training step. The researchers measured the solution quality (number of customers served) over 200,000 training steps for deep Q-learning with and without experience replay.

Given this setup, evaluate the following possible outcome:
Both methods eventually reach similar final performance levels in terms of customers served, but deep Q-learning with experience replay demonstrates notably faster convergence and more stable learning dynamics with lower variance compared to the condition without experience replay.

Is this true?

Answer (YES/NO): NO